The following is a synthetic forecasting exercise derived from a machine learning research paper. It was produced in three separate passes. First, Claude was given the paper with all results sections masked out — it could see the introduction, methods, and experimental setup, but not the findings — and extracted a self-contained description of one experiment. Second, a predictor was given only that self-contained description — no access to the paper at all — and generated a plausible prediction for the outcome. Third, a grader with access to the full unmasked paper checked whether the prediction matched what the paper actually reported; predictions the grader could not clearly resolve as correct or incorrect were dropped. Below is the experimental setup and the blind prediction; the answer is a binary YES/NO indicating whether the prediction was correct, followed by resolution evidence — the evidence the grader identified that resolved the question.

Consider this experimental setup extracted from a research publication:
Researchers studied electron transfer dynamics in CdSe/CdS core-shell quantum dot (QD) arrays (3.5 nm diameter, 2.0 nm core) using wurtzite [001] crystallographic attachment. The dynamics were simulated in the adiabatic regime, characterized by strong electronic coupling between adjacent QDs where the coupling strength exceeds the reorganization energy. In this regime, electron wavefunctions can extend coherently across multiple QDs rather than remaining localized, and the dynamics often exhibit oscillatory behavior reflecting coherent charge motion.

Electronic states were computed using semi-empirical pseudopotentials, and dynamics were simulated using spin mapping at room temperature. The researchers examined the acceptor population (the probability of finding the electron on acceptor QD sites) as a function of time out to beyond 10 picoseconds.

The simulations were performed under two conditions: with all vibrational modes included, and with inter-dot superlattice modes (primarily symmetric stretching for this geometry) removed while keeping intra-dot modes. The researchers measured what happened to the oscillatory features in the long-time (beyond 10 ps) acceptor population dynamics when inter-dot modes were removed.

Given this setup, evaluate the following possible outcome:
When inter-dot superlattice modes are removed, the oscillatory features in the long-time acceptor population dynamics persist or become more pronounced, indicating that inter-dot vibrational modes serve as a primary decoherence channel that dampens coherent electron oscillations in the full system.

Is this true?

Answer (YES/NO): NO